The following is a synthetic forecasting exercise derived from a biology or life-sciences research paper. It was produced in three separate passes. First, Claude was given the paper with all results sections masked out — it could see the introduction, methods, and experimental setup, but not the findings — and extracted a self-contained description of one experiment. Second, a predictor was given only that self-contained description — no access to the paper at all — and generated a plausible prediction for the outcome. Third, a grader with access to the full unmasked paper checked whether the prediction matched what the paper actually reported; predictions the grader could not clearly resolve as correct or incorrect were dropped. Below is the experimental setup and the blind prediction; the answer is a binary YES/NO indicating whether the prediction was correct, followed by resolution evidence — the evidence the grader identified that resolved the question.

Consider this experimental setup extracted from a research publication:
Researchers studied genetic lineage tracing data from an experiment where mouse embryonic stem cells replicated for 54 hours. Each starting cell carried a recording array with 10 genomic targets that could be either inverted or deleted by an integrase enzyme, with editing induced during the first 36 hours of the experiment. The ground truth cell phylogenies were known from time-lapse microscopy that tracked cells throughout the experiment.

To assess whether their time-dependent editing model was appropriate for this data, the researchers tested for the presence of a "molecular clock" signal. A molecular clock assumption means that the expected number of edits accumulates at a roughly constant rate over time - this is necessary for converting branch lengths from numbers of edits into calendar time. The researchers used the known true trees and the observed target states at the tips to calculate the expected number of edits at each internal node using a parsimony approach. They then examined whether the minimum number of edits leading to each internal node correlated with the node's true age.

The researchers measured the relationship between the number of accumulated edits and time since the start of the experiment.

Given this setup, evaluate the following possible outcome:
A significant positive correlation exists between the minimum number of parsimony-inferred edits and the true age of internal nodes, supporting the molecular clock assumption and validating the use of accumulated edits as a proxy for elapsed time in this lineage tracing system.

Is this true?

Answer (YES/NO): YES